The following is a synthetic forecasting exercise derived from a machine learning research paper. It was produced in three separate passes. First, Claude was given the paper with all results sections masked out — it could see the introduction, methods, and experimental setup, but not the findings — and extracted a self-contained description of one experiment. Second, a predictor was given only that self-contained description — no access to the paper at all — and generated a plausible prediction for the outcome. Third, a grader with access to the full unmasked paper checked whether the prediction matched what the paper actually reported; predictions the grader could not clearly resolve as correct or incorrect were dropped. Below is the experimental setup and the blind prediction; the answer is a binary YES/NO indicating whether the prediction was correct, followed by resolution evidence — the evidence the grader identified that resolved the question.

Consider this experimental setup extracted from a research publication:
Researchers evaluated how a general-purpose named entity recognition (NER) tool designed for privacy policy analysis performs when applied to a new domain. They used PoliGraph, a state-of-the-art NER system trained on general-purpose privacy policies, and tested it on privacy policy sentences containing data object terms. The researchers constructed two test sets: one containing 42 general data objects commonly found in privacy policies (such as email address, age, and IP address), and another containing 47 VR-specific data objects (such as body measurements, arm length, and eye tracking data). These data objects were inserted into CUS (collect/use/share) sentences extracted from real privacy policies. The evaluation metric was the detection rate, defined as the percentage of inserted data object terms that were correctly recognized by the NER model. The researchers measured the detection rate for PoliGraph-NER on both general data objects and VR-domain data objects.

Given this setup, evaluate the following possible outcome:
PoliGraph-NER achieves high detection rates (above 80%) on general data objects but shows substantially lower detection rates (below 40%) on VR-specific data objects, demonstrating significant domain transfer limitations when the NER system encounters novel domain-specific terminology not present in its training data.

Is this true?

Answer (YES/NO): NO